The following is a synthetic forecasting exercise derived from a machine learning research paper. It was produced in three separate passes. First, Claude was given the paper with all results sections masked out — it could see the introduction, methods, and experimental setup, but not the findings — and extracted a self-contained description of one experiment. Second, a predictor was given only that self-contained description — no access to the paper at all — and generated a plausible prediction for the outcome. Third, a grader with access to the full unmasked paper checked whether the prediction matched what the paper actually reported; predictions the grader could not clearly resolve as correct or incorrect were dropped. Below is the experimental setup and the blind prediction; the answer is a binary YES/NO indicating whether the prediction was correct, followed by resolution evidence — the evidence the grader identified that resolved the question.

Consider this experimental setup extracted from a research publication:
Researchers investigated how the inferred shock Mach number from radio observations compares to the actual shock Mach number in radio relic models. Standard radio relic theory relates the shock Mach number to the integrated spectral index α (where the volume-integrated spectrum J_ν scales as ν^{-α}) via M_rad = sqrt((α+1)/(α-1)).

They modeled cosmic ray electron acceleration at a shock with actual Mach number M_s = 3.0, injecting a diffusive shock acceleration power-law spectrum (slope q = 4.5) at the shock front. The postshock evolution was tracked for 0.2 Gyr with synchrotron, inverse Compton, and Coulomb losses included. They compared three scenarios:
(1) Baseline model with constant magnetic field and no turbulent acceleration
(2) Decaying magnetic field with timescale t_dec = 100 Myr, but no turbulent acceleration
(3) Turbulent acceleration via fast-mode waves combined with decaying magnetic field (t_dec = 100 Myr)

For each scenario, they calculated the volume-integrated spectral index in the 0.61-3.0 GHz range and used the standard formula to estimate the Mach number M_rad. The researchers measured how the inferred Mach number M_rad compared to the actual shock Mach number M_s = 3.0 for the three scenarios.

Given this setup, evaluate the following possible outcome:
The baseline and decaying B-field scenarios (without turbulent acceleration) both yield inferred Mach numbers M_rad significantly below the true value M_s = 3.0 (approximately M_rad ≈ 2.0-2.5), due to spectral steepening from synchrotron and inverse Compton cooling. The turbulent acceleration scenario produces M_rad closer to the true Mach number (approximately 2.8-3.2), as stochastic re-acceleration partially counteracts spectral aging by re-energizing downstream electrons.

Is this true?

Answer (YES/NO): NO